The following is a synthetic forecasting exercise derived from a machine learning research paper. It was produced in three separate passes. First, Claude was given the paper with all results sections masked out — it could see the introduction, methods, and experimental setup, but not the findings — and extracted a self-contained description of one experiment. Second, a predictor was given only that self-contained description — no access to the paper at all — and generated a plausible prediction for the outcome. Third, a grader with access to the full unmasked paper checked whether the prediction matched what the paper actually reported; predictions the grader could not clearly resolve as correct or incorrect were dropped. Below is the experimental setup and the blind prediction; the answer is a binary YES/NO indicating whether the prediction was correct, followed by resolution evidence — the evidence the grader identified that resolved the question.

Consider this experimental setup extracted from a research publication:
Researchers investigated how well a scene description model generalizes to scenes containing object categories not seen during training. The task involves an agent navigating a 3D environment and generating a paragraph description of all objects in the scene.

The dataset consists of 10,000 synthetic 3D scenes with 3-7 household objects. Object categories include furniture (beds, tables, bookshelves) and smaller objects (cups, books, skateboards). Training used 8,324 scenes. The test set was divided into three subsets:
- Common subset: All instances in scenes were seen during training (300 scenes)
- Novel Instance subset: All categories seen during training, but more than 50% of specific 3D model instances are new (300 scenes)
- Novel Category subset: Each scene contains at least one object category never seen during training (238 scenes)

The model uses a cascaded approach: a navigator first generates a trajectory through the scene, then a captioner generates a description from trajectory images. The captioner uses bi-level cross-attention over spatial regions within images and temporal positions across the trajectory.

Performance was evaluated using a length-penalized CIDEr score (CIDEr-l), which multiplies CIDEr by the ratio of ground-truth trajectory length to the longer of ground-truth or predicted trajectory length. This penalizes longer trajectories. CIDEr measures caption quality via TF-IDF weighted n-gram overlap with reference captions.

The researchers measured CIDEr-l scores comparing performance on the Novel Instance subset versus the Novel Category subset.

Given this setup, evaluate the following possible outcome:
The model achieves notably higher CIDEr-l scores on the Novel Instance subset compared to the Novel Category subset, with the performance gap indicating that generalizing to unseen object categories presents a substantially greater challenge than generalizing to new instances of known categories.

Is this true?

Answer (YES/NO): YES